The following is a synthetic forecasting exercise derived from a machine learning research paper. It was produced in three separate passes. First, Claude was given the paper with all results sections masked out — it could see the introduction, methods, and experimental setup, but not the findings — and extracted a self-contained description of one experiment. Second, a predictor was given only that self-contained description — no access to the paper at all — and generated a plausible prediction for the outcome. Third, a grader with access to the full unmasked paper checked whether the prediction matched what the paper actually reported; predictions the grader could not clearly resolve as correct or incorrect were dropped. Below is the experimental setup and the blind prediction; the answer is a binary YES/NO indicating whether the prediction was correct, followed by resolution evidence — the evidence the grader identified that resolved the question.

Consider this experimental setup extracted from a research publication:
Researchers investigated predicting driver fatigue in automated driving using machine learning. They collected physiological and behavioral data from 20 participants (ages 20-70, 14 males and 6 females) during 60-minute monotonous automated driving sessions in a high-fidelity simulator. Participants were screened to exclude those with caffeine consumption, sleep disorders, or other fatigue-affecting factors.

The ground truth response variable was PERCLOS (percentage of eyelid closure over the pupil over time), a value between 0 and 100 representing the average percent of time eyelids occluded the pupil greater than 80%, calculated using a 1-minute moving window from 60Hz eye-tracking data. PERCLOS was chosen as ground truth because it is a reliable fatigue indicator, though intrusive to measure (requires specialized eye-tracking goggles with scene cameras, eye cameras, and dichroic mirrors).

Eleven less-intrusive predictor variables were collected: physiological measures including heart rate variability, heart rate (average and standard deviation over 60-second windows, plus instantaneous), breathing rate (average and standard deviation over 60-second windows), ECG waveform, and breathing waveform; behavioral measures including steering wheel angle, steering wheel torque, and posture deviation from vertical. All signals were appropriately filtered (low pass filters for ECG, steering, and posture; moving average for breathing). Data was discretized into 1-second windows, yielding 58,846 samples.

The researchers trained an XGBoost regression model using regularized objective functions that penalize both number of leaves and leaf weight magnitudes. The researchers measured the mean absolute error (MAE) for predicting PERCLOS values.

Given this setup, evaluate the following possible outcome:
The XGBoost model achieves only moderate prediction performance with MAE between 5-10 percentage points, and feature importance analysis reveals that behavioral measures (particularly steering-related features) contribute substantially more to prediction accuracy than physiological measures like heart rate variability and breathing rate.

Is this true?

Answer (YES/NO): NO